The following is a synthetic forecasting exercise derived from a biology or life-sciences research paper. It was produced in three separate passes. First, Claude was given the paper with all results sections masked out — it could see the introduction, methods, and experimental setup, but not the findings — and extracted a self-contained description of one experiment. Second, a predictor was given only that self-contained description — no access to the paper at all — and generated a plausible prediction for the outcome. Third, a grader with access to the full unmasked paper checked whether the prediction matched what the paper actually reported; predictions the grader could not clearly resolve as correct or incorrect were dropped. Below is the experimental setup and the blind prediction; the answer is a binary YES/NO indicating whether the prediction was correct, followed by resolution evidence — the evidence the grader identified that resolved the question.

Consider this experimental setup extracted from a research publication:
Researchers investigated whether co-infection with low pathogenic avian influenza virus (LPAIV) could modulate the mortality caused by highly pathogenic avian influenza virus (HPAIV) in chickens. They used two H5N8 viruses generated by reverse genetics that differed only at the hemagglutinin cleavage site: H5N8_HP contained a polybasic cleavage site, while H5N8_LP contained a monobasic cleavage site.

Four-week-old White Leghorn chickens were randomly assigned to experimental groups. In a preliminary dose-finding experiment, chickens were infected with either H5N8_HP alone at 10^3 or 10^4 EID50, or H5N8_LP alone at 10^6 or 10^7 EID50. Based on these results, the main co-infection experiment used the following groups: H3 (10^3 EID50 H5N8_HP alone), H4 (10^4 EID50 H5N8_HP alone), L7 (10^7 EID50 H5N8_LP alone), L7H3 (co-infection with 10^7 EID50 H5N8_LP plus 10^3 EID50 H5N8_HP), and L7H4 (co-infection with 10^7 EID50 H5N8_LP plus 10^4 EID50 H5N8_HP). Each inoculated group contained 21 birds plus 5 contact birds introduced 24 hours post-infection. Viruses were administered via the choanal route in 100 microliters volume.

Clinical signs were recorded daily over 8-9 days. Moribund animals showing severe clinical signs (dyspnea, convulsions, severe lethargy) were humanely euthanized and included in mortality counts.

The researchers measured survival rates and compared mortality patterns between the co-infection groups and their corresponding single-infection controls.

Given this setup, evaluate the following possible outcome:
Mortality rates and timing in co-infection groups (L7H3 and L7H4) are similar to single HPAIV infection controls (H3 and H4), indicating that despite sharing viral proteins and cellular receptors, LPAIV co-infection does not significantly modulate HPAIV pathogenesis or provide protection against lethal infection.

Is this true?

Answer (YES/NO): NO